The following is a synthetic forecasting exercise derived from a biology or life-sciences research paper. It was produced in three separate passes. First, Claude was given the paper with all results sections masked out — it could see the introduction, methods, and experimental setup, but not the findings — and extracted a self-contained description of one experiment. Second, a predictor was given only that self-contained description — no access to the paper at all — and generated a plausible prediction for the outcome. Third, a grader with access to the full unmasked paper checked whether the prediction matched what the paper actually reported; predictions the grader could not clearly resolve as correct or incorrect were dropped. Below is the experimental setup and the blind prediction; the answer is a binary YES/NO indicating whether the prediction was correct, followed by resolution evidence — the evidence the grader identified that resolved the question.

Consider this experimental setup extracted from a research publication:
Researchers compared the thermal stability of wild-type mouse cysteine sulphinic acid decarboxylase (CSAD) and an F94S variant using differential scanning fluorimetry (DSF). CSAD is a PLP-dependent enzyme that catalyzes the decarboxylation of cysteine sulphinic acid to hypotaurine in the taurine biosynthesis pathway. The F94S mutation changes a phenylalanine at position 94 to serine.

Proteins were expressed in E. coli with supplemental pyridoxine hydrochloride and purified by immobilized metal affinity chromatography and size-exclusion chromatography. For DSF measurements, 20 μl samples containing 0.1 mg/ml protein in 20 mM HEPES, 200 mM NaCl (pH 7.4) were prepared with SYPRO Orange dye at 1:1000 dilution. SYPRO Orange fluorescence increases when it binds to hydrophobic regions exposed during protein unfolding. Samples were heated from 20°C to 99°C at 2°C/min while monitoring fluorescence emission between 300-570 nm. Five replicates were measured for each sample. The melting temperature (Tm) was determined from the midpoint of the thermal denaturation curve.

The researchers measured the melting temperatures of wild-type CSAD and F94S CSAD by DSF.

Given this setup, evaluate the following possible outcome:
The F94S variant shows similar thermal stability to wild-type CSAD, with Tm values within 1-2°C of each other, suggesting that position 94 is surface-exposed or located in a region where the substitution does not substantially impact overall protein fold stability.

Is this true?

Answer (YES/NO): NO